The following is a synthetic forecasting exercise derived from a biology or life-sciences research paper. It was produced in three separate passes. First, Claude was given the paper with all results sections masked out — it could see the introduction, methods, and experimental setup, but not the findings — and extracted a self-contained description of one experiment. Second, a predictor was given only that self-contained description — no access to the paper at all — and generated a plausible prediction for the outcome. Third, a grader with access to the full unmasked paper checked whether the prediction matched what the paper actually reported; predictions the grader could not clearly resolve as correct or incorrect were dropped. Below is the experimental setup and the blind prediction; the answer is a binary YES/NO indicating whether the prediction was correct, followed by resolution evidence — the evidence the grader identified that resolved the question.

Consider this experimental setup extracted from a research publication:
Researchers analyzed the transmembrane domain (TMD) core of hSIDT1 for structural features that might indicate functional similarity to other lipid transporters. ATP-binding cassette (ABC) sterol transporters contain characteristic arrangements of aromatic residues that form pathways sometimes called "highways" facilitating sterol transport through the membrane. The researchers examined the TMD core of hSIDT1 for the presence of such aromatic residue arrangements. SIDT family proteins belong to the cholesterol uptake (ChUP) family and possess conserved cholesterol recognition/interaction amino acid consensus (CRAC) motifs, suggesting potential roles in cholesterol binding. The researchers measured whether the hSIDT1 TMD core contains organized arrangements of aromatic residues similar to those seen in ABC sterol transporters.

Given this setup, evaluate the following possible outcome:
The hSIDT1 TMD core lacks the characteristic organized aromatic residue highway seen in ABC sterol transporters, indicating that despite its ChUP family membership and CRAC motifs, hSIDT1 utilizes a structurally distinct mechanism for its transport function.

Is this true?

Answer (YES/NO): NO